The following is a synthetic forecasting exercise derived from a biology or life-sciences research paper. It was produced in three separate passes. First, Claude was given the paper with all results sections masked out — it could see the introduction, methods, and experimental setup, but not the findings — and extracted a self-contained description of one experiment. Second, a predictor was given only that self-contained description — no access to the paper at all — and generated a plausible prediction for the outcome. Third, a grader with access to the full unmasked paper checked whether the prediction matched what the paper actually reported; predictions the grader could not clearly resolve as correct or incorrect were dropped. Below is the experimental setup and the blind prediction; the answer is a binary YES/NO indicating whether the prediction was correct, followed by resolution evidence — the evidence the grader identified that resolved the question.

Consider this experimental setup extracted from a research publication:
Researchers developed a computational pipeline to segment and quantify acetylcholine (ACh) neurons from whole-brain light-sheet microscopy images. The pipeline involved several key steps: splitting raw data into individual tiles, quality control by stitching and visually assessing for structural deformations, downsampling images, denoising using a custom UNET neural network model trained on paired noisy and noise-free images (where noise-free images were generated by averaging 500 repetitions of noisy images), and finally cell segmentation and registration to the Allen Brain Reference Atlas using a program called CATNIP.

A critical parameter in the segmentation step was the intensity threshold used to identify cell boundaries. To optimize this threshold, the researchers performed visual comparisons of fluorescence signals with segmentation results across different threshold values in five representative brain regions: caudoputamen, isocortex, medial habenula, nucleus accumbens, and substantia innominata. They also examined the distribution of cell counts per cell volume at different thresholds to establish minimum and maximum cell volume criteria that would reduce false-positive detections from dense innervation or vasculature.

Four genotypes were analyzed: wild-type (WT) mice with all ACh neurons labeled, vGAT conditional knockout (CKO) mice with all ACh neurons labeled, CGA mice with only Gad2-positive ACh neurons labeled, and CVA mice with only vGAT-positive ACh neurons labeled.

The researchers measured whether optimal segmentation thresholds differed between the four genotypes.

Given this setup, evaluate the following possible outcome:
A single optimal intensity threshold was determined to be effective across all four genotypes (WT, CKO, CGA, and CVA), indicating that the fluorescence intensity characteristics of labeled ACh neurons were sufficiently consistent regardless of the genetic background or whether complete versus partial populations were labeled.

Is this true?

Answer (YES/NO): NO